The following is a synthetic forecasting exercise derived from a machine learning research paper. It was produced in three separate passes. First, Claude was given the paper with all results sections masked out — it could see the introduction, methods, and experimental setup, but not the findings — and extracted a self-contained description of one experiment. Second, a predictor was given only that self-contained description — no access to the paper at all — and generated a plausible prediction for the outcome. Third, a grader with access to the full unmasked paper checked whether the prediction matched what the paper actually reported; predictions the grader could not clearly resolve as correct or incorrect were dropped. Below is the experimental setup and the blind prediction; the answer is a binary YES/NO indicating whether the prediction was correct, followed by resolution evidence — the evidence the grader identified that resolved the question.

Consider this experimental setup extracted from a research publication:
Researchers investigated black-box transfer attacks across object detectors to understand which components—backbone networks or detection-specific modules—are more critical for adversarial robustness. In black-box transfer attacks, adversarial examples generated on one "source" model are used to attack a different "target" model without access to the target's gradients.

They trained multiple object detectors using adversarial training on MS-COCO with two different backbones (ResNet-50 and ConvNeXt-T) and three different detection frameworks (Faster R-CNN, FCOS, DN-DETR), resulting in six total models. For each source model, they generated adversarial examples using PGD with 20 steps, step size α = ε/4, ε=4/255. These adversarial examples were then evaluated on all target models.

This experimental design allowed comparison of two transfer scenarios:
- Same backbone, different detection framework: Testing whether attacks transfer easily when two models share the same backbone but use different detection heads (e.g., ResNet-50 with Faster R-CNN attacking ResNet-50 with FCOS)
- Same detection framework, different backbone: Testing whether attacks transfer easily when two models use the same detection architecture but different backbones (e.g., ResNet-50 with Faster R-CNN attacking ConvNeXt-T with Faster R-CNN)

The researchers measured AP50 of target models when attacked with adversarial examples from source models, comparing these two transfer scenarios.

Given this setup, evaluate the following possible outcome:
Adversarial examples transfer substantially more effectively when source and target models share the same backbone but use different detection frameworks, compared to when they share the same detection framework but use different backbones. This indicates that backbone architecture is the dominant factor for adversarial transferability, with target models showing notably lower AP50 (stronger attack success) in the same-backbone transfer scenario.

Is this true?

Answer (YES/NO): YES